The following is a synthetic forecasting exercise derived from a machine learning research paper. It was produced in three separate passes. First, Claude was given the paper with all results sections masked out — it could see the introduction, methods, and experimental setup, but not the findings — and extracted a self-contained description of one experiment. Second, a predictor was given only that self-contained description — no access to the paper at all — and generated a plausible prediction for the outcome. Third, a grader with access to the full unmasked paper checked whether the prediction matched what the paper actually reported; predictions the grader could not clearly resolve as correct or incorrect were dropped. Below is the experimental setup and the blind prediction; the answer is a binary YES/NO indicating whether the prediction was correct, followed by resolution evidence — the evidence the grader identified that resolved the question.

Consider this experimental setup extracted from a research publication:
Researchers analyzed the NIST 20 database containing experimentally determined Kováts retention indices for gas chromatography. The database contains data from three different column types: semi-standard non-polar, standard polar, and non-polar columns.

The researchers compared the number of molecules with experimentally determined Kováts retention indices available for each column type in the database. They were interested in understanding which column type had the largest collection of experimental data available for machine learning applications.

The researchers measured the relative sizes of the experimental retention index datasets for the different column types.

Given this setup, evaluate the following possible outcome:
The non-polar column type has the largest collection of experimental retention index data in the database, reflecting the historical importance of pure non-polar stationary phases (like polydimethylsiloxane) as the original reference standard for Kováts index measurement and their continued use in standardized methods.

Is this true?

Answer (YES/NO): NO